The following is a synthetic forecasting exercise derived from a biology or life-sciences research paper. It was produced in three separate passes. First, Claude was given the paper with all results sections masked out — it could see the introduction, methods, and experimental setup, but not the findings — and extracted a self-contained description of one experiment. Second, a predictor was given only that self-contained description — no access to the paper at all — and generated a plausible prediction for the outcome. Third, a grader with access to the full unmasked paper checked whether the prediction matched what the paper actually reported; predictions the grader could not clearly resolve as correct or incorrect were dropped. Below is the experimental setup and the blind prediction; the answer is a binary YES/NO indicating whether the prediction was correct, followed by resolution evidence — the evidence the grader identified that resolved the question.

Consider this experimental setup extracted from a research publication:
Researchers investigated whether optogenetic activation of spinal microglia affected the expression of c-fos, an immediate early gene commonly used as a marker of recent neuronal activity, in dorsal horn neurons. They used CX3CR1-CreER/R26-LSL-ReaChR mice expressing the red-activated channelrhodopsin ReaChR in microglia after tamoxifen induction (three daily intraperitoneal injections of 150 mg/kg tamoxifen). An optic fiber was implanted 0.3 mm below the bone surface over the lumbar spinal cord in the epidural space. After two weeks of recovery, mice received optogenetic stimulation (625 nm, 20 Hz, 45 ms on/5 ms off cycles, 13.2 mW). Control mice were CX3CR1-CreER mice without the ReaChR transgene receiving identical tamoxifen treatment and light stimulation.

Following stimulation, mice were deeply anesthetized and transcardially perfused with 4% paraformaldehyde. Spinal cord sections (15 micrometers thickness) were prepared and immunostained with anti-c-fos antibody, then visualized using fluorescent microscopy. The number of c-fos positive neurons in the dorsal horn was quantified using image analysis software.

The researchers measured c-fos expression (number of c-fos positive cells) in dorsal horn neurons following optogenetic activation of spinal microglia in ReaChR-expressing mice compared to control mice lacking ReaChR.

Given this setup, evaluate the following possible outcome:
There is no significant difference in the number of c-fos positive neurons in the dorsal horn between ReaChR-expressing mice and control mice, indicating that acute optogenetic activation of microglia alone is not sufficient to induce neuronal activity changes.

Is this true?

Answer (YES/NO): NO